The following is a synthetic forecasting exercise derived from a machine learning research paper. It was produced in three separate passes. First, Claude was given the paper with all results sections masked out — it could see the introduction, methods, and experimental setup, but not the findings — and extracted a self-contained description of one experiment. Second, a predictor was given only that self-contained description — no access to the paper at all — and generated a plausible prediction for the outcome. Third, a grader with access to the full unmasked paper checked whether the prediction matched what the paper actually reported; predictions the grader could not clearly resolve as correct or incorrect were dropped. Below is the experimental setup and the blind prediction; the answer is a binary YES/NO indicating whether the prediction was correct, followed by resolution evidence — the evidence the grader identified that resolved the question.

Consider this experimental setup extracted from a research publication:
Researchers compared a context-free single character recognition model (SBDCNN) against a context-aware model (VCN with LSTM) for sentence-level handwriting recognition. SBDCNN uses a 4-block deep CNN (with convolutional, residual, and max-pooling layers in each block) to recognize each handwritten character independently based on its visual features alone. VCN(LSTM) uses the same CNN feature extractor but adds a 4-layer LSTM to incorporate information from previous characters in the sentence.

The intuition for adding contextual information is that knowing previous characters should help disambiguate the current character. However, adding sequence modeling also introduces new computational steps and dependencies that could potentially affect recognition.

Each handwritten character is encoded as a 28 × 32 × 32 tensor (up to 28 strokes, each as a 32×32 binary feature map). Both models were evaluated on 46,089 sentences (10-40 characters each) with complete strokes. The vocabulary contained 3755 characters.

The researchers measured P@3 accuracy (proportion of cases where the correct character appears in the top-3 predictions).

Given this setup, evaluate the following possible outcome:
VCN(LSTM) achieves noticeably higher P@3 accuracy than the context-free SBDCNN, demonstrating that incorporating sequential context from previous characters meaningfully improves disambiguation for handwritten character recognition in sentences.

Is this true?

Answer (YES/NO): NO